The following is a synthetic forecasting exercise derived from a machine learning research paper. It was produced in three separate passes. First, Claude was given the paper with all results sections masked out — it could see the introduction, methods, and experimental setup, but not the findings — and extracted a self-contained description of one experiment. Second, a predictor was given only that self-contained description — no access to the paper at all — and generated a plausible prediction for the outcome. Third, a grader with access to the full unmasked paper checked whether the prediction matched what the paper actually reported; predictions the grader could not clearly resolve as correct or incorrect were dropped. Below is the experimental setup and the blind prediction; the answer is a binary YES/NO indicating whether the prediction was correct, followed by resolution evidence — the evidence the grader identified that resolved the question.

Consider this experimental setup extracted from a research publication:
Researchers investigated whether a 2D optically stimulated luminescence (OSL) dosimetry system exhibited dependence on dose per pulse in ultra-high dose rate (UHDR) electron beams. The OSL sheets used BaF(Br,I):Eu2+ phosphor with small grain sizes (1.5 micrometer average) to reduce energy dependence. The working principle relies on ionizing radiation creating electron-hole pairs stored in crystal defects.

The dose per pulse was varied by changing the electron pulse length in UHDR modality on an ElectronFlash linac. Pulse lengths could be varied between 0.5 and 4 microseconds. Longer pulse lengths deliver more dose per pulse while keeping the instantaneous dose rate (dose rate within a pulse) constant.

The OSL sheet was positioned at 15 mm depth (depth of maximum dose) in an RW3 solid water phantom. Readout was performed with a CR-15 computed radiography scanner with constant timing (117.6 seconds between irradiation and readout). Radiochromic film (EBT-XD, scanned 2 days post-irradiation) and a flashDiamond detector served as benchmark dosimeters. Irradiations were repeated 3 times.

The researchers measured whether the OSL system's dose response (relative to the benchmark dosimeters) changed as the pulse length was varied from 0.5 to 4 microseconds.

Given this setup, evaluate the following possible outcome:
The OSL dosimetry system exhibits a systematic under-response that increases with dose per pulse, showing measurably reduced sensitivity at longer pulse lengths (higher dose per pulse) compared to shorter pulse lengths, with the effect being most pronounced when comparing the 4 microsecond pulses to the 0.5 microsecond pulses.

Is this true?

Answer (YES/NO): NO